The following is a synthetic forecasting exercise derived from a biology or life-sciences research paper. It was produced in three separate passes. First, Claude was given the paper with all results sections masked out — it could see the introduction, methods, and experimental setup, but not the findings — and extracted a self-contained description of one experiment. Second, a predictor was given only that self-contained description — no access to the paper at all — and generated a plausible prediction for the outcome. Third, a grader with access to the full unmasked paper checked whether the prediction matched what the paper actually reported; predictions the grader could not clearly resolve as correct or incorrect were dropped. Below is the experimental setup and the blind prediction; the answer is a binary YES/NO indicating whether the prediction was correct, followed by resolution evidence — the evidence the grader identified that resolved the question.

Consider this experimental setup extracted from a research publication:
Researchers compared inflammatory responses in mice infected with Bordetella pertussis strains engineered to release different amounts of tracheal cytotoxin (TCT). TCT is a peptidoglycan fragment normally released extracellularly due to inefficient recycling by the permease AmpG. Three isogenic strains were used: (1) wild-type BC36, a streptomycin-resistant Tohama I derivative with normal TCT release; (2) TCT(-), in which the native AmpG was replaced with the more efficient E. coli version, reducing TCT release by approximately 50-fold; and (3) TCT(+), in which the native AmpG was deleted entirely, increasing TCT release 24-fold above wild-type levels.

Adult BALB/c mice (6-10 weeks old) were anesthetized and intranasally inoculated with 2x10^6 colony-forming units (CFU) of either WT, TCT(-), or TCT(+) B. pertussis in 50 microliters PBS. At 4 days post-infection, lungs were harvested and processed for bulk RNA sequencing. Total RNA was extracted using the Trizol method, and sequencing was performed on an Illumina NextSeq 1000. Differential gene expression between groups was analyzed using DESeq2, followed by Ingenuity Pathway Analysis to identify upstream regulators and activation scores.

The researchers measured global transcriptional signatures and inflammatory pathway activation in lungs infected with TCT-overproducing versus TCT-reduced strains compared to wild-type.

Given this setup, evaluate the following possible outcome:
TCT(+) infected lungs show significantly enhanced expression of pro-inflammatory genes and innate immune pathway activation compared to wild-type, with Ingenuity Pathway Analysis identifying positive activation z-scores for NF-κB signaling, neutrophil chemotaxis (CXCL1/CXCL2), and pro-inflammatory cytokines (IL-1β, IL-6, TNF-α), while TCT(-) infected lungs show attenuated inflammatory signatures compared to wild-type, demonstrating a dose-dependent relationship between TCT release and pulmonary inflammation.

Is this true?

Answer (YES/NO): NO